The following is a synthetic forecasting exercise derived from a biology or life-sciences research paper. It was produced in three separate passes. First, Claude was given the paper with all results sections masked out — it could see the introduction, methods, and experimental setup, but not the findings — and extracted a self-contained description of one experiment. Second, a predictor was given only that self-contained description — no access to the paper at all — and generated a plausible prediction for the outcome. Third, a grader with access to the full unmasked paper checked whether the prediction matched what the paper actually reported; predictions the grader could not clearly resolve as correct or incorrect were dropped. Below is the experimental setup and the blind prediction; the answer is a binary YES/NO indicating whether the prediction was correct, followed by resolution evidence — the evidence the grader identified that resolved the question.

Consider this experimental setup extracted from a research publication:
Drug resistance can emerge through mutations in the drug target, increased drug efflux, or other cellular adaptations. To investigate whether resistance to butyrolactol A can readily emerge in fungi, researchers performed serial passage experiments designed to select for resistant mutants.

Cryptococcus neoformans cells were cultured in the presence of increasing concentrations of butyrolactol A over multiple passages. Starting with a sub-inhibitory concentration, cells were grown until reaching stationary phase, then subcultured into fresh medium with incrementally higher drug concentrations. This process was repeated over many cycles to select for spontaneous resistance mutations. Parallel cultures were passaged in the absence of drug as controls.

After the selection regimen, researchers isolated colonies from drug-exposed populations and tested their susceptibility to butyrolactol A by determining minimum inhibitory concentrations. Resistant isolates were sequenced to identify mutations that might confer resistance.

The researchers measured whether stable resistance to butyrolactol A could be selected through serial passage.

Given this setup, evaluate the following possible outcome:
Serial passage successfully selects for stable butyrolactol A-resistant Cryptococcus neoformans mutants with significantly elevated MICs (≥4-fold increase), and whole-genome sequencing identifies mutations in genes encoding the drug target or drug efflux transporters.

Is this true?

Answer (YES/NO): YES